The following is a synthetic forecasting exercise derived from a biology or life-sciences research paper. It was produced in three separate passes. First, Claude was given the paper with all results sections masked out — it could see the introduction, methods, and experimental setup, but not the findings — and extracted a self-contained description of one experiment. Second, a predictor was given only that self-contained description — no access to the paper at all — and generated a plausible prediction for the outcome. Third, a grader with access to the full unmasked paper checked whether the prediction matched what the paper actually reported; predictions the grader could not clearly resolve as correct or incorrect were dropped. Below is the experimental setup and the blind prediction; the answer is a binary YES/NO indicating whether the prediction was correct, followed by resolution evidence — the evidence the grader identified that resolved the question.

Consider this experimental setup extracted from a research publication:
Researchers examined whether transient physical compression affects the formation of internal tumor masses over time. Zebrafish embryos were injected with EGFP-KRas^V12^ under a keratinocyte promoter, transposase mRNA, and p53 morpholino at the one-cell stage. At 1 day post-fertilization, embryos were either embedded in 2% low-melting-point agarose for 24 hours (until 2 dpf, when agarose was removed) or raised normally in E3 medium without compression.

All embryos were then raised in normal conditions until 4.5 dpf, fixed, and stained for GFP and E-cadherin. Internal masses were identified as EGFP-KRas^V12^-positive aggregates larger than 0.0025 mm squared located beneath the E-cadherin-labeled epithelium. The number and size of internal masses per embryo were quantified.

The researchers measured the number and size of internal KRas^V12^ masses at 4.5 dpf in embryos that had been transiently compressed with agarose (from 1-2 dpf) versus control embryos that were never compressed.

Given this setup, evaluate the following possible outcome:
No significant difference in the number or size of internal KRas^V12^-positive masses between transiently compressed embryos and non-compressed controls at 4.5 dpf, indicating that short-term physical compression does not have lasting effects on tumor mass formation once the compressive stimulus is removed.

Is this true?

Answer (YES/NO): NO